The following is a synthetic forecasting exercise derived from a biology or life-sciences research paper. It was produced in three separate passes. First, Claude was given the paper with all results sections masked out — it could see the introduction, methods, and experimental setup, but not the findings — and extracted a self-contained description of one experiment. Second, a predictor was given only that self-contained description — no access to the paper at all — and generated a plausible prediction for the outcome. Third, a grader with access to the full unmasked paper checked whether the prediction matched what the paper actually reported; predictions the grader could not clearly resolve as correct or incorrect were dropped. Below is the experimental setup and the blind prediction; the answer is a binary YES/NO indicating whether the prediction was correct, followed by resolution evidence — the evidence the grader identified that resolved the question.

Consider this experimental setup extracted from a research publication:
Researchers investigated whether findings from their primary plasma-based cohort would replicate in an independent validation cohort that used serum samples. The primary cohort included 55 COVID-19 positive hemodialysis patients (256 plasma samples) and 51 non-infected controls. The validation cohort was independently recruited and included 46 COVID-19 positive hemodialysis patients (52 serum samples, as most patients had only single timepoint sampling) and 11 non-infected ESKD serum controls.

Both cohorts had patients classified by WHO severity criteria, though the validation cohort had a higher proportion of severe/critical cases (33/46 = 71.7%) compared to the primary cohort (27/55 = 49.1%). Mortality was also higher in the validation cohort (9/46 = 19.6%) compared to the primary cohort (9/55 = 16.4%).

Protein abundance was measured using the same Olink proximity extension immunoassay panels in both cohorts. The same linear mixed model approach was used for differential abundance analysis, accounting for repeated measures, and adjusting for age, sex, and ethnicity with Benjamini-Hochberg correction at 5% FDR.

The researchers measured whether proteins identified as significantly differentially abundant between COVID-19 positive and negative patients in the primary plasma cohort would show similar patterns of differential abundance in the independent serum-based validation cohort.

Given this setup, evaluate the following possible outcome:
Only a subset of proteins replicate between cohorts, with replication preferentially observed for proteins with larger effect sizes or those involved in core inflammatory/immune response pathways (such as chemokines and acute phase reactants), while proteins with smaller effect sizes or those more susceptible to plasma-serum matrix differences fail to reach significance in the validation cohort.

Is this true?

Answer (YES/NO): NO